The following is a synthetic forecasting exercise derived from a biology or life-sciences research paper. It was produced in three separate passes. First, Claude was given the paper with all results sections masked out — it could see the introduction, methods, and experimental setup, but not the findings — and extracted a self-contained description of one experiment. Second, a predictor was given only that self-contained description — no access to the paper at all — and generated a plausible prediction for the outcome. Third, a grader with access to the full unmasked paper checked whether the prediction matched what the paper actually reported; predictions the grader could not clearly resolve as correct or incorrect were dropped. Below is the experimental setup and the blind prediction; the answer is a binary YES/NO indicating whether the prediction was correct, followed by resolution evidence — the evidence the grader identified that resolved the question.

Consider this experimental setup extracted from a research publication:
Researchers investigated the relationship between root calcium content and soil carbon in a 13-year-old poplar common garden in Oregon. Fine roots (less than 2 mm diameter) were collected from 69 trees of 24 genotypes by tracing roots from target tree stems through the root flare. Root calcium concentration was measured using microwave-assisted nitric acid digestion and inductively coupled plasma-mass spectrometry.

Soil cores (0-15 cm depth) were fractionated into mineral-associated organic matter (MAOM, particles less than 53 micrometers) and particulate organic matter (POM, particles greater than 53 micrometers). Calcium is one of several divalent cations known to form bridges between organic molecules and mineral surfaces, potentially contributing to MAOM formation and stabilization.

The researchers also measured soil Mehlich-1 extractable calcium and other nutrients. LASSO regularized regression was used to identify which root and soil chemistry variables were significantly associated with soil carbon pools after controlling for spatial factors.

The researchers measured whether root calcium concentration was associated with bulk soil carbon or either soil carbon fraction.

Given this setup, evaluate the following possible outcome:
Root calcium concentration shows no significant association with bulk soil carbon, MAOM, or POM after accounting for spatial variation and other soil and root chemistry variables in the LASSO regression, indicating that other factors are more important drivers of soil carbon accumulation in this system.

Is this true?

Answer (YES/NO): YES